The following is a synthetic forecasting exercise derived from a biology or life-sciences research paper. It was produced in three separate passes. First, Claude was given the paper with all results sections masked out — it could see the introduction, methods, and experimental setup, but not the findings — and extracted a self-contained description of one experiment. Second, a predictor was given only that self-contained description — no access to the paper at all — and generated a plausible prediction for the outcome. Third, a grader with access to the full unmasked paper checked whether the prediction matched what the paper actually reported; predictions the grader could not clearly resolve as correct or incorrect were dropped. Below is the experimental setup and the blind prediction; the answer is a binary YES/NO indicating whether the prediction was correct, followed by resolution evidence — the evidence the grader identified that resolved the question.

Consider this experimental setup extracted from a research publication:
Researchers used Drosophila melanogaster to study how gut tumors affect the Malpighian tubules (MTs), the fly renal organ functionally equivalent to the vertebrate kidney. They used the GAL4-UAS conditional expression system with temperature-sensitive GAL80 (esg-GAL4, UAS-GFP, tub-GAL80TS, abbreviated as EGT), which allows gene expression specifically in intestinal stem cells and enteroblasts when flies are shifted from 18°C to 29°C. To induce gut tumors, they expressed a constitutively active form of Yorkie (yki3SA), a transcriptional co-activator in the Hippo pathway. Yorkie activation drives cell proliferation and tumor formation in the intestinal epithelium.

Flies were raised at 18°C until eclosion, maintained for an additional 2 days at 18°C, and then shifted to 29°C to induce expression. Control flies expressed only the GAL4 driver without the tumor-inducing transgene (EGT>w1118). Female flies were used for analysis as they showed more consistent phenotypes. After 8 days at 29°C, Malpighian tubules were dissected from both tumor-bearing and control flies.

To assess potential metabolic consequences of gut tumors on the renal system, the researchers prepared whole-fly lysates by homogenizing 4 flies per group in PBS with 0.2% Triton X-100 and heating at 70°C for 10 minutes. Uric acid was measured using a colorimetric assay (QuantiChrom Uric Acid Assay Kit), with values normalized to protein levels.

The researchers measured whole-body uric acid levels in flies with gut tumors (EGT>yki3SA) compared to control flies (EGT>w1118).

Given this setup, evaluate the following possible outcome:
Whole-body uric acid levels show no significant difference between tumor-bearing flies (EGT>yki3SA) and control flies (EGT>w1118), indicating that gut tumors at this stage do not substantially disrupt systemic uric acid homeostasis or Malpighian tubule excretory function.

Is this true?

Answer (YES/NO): NO